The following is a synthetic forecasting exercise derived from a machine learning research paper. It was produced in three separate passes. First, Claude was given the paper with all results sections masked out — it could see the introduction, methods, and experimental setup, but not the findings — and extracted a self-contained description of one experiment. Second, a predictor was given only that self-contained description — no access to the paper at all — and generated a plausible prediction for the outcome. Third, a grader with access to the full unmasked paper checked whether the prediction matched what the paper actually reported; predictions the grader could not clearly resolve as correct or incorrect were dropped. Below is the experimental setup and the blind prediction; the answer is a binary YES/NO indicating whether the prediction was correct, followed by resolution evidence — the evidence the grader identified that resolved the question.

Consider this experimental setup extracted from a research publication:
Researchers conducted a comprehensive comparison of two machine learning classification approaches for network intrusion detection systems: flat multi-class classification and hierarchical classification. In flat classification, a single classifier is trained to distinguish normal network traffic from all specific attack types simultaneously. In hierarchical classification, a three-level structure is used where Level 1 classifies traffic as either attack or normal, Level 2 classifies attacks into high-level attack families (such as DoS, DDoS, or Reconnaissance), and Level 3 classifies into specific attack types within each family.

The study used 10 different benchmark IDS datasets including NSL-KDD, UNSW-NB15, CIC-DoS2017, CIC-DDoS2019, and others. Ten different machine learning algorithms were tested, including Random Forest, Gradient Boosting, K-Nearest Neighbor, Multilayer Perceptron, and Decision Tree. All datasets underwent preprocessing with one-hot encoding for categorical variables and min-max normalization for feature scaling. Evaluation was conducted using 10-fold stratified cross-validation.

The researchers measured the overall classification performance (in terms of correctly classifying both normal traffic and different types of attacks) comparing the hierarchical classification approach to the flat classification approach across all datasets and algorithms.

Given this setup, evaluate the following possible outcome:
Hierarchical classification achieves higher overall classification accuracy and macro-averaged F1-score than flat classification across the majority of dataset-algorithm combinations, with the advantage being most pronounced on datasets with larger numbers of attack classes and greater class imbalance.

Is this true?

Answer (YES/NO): NO